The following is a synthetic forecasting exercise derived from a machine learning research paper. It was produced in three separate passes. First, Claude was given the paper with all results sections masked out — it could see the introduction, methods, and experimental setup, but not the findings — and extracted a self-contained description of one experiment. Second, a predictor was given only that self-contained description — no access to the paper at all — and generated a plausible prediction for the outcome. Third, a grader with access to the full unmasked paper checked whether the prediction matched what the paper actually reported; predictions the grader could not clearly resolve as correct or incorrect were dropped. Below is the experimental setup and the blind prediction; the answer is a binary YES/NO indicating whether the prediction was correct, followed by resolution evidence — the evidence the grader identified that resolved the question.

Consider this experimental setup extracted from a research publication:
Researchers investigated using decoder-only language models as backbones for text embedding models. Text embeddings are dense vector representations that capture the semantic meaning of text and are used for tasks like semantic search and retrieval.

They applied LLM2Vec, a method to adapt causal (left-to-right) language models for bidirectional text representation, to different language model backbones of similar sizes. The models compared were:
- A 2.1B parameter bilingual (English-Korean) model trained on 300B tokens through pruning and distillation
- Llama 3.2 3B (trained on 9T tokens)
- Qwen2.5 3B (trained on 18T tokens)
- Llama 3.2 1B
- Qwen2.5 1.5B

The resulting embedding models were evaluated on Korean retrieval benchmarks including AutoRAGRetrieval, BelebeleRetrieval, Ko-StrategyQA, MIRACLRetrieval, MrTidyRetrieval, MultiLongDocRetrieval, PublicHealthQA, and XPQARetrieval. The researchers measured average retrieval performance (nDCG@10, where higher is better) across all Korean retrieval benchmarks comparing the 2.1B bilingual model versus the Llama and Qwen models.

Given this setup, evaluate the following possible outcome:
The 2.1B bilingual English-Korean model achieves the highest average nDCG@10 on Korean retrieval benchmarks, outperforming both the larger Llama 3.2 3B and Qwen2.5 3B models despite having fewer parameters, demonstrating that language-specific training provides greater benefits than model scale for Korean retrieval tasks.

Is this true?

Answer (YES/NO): YES